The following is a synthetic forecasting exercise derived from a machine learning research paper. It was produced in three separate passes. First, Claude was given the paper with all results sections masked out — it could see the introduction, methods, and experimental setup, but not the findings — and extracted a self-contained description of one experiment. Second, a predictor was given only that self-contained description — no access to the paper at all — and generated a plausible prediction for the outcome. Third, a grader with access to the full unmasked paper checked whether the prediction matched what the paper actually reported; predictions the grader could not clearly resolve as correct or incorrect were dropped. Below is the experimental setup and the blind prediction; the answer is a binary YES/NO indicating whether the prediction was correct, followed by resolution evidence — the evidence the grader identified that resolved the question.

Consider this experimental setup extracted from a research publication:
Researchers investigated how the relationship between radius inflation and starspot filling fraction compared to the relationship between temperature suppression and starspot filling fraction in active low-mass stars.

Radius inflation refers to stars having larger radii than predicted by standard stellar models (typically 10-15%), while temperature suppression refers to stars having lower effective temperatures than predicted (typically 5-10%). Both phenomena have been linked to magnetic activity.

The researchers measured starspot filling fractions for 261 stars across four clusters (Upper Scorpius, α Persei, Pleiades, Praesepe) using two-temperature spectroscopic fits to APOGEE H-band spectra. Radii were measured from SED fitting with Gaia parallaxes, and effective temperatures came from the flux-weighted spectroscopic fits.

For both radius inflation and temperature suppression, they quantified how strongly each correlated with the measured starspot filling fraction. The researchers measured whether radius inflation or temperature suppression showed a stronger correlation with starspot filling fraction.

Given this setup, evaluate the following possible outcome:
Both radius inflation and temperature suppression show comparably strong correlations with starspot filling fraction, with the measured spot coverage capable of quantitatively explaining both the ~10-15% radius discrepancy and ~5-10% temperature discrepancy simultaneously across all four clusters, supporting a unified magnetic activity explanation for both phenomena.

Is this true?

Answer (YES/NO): NO